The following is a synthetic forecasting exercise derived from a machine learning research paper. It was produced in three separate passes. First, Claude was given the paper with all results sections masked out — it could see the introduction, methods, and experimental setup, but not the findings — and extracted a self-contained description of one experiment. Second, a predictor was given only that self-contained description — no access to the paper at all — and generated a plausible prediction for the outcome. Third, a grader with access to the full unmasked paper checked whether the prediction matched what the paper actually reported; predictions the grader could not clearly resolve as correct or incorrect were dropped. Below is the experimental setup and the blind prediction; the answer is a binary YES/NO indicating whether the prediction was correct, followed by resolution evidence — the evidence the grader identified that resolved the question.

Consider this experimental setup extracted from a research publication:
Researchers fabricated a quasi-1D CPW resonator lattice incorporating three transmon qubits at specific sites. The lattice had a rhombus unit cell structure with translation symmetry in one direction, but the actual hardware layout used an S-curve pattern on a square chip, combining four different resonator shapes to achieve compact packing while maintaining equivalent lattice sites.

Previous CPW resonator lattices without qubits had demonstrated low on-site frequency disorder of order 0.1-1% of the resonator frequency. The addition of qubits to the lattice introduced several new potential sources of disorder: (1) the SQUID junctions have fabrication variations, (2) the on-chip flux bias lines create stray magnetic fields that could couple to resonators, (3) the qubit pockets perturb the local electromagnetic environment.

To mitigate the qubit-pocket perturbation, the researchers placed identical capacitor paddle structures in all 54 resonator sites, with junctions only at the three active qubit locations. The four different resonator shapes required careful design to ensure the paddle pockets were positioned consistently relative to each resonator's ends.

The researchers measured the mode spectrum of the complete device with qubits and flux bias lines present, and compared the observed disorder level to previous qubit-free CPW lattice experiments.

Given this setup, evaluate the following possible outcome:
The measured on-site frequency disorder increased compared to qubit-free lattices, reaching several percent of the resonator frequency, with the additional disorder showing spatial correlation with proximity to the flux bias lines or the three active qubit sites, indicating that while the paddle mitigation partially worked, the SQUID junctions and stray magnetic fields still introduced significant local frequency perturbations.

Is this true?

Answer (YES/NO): NO